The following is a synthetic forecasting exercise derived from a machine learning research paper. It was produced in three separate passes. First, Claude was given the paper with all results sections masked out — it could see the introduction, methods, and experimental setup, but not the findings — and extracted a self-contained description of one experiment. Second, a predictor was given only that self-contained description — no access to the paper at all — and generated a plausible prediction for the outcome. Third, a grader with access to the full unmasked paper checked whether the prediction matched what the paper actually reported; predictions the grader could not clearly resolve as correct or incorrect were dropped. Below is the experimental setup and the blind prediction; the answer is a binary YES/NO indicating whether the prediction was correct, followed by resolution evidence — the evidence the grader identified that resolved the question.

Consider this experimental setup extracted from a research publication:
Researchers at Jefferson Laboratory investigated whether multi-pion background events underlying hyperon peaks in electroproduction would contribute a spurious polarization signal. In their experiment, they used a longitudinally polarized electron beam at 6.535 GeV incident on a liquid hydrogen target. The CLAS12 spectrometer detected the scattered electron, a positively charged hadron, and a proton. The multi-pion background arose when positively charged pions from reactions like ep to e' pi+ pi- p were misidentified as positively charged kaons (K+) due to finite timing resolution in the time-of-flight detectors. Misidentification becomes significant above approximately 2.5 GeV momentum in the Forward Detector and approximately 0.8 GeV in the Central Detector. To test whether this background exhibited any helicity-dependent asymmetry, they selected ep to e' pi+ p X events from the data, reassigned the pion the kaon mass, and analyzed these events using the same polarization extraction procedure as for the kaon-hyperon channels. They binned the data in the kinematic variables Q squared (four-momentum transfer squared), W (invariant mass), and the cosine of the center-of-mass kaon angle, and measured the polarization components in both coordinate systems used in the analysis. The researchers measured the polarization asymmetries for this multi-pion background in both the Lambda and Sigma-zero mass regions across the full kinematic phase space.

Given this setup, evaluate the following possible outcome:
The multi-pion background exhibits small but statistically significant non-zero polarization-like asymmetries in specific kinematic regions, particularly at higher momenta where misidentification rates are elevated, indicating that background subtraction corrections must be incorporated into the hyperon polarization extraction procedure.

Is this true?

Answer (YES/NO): NO